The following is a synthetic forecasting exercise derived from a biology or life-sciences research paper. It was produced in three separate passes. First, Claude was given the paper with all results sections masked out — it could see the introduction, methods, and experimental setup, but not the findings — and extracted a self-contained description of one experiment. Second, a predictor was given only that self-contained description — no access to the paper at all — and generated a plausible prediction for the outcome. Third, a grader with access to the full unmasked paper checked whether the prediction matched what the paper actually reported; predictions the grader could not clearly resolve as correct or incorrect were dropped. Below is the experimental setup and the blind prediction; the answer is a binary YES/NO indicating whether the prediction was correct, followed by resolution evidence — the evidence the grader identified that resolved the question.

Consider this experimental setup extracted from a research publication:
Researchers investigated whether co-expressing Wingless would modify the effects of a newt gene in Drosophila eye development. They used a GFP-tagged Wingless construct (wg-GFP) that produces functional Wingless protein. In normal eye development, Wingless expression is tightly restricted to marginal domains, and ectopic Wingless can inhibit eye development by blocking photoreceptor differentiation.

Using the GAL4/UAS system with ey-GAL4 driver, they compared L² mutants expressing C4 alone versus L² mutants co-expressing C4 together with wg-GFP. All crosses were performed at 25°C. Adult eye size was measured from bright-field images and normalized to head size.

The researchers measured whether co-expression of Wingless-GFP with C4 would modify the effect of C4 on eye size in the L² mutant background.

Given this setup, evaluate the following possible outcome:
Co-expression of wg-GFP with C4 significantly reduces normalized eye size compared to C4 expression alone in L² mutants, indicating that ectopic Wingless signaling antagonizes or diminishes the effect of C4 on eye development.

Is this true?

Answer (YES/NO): YES